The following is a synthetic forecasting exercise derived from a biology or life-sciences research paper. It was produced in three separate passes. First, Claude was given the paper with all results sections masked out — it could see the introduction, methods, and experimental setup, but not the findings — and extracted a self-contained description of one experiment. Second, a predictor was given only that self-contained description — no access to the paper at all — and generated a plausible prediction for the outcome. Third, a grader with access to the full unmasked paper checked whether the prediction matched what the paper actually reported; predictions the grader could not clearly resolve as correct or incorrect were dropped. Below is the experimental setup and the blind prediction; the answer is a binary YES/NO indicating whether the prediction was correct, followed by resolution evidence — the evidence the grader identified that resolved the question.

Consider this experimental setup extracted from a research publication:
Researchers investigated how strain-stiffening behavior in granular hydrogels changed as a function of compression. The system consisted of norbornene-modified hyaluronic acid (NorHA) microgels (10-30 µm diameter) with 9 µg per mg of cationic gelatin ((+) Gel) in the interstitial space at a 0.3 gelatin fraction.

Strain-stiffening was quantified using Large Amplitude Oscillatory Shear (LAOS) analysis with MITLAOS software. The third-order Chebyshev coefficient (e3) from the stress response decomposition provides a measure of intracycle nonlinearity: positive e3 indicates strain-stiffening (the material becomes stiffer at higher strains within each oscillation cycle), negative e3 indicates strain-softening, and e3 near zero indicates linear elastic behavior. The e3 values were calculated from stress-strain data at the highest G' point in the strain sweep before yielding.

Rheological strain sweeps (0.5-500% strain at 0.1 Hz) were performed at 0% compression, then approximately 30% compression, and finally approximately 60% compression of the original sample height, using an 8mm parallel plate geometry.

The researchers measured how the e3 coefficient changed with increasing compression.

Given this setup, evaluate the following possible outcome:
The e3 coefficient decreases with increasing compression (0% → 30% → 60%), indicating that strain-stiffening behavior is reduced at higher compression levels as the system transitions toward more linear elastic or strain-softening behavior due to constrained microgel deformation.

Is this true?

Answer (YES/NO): NO